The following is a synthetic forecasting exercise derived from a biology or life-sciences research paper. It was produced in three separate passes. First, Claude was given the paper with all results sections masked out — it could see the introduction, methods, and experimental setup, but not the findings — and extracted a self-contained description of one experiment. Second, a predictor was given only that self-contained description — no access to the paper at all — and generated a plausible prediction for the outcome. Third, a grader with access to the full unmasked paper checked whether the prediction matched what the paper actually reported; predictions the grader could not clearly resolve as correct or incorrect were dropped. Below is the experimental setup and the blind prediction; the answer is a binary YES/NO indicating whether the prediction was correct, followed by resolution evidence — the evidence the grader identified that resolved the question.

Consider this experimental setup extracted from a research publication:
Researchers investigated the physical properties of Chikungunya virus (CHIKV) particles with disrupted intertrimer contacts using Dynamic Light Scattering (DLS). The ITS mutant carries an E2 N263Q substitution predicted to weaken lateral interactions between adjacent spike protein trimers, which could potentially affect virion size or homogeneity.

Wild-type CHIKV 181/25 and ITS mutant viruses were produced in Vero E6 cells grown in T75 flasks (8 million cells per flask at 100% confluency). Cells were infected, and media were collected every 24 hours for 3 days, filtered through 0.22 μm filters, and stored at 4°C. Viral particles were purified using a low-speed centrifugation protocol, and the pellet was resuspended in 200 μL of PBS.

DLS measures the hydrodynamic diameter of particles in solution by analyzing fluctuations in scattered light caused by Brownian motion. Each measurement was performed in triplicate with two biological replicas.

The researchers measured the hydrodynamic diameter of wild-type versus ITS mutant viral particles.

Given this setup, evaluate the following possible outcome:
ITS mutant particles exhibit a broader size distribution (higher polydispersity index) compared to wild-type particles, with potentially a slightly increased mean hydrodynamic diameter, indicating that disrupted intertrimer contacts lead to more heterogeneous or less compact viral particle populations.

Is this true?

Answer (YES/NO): NO